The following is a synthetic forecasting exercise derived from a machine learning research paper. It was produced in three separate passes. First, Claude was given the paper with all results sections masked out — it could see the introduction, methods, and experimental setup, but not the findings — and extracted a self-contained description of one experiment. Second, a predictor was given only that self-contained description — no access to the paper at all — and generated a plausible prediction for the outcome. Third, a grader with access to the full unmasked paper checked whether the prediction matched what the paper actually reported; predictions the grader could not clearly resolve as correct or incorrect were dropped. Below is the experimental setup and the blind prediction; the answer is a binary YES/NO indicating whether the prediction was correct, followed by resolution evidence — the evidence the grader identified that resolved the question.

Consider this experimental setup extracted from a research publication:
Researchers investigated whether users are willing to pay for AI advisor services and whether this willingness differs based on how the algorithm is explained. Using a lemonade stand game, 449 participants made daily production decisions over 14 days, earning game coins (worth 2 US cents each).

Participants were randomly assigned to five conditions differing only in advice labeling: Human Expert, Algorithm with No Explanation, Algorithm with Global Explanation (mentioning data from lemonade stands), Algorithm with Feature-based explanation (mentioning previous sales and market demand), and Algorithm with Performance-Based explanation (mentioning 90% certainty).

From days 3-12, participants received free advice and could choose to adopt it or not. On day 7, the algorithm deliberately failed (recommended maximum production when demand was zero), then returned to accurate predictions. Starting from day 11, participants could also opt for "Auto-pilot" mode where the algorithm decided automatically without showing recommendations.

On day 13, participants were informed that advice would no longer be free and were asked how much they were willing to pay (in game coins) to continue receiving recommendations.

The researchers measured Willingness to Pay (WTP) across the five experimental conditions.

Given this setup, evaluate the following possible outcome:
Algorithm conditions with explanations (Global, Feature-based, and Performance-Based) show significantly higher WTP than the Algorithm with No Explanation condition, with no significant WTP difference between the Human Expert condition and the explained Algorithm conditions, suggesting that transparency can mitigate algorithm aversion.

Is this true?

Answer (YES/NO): NO